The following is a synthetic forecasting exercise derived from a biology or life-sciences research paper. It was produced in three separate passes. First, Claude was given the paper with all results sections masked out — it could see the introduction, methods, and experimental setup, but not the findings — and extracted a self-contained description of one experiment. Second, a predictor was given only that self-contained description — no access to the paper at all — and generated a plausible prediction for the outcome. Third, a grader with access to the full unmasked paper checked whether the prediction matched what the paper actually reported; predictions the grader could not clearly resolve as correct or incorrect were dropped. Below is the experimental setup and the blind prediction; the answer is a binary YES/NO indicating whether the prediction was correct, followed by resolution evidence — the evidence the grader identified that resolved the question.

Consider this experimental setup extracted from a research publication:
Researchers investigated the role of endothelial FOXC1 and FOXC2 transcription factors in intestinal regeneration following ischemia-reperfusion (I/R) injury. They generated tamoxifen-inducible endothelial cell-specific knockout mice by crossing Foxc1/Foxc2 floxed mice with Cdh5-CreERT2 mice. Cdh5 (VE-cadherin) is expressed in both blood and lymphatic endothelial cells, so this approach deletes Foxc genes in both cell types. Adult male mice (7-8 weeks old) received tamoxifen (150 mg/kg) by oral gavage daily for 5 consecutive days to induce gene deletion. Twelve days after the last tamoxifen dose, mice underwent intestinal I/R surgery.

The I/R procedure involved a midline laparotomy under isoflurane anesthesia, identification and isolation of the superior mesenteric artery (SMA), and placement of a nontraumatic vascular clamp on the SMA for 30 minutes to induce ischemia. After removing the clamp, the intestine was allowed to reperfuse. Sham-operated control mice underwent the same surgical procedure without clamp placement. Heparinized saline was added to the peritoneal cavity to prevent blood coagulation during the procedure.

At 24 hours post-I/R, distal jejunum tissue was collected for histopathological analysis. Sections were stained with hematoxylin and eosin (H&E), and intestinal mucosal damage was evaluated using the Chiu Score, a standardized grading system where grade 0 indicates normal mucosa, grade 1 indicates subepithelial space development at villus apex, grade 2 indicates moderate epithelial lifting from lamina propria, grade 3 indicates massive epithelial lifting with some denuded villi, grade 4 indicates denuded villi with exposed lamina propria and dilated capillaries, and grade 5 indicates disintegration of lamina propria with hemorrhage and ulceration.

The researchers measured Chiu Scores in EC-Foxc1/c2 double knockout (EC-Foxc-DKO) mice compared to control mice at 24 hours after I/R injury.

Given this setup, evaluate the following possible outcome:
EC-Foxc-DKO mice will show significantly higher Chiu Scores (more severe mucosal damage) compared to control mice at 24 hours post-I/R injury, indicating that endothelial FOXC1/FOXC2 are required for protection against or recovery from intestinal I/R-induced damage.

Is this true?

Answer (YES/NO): YES